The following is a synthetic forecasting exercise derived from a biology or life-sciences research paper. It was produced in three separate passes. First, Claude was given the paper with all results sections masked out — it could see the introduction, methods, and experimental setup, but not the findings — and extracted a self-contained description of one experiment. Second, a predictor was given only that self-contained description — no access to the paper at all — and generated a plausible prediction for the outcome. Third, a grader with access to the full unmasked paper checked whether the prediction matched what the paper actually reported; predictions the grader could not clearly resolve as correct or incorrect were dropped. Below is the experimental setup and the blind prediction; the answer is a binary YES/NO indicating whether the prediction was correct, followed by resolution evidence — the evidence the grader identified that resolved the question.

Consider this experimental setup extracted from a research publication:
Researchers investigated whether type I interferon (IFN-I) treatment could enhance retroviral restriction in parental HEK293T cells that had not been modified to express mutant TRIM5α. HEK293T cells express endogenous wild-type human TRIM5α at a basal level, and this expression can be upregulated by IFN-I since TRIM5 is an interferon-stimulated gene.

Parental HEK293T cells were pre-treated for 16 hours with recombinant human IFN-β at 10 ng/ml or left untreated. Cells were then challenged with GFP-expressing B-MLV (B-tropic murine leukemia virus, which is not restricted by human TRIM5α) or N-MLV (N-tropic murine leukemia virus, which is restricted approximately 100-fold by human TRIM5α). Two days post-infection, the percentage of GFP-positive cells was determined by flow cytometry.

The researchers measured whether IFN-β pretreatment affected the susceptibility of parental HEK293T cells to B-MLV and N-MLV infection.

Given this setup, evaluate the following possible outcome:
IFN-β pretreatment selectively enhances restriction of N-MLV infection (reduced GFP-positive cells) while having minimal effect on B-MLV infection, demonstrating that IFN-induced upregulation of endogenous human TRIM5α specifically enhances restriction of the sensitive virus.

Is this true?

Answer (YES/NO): YES